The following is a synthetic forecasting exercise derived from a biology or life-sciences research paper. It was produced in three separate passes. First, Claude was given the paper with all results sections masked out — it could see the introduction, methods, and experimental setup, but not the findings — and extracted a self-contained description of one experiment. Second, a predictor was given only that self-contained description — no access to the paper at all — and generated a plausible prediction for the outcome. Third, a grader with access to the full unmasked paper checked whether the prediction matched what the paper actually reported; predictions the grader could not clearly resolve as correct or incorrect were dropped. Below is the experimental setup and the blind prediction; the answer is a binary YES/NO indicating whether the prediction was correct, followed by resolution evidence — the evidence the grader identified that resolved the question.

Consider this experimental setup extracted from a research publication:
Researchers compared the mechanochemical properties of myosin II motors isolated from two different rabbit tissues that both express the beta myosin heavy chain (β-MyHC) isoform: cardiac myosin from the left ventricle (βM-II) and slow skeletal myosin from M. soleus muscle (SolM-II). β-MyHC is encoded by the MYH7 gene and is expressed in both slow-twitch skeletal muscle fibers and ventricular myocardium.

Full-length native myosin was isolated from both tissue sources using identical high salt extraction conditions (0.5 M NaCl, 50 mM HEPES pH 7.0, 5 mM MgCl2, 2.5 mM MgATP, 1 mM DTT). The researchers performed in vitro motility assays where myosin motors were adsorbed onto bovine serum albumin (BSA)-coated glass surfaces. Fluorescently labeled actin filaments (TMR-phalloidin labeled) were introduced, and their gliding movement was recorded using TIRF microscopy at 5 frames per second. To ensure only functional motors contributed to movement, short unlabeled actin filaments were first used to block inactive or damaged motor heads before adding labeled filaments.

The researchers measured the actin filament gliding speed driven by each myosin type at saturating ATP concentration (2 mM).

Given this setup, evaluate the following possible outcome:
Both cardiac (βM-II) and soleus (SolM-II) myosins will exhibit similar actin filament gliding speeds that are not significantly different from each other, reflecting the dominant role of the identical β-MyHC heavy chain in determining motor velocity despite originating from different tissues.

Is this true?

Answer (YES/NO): NO